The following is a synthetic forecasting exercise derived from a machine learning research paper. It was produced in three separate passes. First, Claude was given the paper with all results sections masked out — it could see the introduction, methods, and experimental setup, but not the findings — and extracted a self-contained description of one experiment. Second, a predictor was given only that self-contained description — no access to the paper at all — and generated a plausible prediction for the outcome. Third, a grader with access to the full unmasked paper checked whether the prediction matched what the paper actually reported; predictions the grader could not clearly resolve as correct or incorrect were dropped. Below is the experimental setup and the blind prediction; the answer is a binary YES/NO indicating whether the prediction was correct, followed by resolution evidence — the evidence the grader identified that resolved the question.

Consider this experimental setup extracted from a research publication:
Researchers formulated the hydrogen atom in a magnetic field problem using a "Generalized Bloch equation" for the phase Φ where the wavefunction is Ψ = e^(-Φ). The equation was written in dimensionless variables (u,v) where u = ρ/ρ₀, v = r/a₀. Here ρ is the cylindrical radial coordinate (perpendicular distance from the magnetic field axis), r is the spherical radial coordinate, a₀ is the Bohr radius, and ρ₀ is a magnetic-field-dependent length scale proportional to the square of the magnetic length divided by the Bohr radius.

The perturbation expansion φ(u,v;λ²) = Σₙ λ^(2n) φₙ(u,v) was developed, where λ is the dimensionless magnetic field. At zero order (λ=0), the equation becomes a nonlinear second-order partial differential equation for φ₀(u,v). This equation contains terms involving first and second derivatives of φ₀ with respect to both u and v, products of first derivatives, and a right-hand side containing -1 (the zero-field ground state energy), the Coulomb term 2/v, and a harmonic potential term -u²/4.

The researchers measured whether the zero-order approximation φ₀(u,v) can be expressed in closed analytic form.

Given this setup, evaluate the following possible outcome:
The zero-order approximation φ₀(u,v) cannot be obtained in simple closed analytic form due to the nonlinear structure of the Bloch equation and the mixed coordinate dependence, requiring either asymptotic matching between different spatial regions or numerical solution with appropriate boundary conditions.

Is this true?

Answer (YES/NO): NO